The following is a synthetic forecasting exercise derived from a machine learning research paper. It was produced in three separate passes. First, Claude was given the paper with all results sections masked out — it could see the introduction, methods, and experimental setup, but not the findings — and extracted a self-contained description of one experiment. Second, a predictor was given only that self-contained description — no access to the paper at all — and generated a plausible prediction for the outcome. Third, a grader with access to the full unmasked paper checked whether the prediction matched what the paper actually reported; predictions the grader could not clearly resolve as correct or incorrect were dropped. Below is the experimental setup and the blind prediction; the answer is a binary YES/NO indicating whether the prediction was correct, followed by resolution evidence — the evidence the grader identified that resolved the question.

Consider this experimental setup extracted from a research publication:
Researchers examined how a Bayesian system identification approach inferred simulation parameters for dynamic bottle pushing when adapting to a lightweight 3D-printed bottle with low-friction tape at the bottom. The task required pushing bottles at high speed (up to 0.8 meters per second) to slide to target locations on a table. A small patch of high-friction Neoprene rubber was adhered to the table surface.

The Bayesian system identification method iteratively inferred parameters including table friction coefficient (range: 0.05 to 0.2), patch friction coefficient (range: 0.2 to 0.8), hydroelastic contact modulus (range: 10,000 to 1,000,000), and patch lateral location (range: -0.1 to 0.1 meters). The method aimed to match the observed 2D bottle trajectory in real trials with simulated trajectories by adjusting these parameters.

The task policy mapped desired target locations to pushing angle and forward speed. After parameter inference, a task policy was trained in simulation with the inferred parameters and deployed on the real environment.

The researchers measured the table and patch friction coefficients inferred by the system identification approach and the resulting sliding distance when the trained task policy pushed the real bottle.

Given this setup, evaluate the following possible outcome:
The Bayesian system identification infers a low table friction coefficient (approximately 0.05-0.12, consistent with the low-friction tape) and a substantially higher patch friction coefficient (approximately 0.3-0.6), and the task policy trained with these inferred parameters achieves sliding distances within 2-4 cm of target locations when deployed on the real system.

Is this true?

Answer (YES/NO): NO